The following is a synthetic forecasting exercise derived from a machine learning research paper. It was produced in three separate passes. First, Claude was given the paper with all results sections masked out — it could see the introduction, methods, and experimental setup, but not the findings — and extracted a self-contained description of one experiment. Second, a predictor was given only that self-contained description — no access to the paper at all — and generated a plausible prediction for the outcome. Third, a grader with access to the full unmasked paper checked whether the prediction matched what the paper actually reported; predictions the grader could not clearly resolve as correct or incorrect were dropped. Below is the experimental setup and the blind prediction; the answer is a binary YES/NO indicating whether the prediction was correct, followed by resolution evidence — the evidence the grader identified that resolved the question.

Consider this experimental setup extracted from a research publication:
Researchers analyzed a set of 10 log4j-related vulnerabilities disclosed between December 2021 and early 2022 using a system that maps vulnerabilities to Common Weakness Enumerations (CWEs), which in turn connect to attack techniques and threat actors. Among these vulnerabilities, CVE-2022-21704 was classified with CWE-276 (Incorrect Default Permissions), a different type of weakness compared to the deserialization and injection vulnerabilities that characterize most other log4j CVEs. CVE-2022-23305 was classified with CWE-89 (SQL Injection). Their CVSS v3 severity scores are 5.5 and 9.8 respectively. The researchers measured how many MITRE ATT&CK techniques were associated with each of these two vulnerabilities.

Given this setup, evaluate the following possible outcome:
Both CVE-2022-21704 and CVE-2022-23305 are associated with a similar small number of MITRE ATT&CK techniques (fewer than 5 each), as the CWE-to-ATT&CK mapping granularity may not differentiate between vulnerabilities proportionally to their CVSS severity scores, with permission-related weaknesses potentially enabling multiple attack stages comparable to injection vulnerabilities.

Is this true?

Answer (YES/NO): NO